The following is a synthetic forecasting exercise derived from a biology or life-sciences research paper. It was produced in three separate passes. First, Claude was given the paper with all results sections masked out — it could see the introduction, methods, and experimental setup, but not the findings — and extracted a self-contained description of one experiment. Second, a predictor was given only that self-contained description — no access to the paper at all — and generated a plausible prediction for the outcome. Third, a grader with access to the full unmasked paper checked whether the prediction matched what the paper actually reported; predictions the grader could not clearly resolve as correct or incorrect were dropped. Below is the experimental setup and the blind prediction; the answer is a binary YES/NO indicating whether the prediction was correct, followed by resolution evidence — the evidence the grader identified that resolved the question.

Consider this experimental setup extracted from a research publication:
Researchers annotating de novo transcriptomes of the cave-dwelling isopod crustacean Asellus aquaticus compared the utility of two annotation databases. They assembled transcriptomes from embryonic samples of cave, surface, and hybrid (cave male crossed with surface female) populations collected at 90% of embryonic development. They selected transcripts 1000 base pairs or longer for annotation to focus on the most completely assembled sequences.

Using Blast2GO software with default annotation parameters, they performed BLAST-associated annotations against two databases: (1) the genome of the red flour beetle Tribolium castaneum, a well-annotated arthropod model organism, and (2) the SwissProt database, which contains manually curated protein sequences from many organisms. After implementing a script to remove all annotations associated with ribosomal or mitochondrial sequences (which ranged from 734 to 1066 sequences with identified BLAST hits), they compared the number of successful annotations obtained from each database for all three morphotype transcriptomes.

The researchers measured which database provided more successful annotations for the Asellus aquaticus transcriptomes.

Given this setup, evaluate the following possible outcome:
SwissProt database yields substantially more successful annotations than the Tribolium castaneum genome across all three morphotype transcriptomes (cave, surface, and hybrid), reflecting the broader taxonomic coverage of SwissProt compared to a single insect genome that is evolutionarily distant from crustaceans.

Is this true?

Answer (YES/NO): NO